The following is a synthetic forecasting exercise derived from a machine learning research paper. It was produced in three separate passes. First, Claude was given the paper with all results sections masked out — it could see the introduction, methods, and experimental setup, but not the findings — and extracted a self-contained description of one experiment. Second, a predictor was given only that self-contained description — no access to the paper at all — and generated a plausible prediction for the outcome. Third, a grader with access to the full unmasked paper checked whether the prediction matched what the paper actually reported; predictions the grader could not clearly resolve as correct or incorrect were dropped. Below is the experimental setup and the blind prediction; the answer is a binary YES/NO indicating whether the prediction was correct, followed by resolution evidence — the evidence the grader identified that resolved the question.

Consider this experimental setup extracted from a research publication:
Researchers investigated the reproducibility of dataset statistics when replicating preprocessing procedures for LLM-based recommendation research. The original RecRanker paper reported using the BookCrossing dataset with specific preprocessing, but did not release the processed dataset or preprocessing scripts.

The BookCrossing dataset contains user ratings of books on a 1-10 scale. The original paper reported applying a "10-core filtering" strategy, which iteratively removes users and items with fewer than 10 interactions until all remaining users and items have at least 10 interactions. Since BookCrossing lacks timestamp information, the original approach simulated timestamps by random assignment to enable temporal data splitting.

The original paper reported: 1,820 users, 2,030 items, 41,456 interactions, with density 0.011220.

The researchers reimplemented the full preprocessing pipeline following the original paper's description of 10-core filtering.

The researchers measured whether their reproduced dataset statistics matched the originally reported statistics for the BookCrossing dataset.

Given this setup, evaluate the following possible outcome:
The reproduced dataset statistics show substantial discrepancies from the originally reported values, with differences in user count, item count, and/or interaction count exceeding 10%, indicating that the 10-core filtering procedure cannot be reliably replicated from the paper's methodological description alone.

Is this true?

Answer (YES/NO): YES